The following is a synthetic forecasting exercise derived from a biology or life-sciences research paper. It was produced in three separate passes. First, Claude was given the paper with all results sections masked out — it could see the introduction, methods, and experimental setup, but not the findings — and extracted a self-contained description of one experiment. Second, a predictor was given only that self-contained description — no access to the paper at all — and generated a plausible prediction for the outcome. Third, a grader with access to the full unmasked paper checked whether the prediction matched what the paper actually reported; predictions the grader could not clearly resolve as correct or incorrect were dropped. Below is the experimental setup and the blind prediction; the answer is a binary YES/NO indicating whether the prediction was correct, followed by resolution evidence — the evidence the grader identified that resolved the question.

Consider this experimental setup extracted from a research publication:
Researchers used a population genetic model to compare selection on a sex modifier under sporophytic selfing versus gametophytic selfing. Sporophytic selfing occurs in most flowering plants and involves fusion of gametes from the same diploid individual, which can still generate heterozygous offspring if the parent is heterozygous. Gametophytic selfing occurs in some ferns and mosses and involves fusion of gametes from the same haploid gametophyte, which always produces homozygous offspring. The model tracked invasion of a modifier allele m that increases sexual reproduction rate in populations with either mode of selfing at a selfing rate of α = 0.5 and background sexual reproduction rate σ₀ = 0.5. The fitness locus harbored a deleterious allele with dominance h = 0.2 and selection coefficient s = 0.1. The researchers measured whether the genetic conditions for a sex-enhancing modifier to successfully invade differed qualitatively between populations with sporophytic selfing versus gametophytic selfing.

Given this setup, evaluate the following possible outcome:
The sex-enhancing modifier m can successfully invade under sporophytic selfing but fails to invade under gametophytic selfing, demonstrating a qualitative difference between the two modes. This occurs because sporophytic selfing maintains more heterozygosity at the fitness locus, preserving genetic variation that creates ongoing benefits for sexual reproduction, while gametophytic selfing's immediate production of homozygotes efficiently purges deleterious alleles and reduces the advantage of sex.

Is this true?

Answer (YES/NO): NO